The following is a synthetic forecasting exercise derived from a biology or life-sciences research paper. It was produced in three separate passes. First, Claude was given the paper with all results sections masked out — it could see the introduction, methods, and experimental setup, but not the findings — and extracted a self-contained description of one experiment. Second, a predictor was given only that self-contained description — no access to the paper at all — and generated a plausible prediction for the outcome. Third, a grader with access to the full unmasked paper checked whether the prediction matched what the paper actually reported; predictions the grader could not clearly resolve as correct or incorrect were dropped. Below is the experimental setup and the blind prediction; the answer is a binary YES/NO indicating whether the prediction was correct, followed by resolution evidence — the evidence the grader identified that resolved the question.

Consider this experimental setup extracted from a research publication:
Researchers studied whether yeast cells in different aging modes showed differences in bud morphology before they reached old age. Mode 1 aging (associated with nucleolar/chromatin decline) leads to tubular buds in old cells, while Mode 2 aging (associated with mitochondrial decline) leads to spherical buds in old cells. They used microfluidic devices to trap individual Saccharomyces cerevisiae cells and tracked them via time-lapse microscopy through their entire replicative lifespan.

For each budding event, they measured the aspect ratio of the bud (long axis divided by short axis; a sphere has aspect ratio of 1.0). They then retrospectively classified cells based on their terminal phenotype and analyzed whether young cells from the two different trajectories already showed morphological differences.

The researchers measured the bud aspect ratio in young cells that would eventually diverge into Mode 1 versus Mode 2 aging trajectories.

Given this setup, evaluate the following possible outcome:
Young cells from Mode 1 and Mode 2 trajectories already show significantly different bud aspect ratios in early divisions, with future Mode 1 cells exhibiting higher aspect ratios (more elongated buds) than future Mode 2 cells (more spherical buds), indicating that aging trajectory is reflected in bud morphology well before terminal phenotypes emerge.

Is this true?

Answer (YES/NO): NO